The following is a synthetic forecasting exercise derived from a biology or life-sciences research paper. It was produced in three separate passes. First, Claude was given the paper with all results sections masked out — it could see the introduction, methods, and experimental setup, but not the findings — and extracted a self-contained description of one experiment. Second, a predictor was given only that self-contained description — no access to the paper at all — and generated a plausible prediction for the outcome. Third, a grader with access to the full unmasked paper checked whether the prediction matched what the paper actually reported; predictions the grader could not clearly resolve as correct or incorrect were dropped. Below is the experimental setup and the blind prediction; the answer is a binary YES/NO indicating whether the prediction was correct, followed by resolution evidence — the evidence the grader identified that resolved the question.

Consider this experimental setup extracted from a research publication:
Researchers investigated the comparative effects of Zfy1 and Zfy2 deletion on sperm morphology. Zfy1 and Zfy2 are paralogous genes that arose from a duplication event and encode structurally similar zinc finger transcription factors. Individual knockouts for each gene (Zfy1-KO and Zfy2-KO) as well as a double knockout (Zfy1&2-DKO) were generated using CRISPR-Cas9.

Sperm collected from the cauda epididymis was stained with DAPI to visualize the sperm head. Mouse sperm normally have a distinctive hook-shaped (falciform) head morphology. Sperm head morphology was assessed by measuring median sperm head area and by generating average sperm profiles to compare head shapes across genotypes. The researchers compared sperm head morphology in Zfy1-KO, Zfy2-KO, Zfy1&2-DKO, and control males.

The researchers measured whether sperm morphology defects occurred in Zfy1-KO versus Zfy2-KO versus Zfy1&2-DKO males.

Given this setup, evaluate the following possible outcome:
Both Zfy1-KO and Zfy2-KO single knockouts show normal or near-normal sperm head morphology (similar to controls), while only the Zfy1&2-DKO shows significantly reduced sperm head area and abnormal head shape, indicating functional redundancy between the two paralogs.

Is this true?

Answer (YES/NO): NO